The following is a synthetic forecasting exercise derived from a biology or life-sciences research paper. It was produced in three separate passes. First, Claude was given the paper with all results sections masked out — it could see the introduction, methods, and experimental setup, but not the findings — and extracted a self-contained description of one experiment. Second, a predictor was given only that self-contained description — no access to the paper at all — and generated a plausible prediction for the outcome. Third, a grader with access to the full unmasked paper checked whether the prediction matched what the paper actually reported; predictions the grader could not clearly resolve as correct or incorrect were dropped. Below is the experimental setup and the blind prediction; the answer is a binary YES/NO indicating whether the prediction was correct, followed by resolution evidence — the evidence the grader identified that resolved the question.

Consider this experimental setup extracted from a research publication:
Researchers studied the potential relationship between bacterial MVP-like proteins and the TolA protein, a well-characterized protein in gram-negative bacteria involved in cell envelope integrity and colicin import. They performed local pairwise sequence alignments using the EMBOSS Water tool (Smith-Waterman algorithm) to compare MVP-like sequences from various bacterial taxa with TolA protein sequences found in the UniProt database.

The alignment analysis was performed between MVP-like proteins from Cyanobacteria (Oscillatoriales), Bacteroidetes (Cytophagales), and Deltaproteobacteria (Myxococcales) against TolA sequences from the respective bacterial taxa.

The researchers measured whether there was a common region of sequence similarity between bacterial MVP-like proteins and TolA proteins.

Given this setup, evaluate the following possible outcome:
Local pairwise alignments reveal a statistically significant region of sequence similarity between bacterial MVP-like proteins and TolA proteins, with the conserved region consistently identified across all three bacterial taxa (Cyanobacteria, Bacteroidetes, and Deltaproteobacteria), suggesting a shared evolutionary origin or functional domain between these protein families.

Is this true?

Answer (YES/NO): YES